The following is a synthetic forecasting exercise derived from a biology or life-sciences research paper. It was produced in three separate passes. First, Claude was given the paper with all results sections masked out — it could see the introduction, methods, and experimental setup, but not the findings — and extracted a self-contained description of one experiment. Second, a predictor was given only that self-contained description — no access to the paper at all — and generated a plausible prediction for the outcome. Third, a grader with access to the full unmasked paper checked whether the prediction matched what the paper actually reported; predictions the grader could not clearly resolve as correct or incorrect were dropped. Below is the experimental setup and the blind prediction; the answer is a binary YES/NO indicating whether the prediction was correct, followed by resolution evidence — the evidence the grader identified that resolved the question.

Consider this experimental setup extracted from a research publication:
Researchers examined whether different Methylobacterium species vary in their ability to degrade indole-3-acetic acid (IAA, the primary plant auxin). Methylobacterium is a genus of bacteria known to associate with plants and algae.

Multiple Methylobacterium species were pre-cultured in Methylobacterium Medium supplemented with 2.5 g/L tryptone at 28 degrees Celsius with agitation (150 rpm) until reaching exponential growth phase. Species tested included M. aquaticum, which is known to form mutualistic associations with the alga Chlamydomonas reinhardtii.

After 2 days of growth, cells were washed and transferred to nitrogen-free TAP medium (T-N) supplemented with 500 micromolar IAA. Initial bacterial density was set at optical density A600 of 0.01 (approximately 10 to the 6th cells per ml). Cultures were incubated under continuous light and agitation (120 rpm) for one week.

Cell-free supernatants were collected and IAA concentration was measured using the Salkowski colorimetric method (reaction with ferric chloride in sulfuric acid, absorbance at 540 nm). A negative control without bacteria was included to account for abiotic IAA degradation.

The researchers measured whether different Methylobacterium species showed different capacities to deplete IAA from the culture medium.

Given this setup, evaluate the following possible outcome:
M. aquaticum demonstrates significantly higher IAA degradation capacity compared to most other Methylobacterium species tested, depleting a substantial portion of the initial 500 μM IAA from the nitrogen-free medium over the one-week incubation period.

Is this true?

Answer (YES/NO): NO